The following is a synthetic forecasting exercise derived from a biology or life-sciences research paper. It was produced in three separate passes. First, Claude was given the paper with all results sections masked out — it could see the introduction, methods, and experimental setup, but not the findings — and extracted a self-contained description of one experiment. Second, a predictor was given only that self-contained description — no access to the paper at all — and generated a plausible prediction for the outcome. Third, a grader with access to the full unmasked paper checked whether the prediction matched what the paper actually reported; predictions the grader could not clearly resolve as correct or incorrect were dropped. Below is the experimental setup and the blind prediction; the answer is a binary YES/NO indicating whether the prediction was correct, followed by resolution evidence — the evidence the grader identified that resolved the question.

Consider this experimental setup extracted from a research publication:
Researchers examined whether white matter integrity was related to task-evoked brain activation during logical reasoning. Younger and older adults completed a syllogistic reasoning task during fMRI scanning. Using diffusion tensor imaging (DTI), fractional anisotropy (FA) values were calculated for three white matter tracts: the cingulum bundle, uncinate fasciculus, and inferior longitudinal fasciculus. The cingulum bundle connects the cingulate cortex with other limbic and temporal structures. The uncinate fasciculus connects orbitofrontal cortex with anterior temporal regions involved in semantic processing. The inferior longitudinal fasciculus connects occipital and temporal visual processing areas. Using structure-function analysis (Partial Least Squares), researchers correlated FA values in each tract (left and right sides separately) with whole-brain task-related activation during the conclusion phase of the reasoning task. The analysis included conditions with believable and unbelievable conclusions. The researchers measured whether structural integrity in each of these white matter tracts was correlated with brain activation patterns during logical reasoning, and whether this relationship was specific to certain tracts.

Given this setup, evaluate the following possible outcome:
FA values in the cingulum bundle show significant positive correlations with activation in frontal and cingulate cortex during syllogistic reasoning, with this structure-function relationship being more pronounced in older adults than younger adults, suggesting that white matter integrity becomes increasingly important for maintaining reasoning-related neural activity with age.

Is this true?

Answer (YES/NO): NO